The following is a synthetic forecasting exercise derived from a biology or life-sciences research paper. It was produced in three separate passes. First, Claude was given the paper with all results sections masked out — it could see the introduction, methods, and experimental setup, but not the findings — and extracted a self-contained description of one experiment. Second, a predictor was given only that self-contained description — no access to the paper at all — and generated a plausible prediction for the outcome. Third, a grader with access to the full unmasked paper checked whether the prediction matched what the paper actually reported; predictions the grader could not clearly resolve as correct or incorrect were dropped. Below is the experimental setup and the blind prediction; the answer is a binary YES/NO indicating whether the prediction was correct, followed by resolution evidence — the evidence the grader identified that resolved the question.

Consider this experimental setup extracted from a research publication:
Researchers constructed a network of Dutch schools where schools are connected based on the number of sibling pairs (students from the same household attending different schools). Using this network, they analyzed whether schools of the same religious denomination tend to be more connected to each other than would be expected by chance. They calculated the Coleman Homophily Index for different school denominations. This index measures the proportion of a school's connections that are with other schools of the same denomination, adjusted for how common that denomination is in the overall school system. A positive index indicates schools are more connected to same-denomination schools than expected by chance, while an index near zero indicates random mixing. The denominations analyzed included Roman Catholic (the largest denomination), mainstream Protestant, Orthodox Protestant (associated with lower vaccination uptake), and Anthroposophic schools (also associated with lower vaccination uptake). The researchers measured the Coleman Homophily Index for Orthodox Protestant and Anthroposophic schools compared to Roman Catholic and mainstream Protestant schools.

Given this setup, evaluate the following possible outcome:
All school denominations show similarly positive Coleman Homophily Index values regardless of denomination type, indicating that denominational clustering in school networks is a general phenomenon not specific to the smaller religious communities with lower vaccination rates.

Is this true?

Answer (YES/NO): NO